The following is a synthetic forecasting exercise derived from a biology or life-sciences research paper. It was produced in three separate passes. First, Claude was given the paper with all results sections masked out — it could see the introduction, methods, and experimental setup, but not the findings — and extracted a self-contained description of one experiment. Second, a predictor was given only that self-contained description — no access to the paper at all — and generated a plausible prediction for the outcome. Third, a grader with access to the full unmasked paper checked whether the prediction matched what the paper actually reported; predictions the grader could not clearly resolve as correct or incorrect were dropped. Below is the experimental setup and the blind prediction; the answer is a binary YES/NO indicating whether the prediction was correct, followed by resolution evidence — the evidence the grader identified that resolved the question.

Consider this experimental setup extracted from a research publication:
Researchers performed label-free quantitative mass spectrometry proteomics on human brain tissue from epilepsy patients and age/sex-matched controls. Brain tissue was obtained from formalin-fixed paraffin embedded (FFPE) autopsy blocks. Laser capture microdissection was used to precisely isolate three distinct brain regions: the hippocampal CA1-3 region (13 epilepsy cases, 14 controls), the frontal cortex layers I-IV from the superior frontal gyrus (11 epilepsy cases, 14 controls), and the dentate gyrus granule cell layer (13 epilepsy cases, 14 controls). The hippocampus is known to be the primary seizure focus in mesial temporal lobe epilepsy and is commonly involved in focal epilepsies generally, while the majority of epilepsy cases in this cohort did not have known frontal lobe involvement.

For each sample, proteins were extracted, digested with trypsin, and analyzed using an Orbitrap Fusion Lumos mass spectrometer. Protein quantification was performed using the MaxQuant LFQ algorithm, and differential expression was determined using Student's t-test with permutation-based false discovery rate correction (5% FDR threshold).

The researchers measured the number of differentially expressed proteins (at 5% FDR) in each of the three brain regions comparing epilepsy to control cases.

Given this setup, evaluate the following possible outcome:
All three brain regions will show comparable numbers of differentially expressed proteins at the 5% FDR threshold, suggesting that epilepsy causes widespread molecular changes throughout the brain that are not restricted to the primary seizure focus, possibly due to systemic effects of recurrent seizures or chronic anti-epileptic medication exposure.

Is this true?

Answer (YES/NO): NO